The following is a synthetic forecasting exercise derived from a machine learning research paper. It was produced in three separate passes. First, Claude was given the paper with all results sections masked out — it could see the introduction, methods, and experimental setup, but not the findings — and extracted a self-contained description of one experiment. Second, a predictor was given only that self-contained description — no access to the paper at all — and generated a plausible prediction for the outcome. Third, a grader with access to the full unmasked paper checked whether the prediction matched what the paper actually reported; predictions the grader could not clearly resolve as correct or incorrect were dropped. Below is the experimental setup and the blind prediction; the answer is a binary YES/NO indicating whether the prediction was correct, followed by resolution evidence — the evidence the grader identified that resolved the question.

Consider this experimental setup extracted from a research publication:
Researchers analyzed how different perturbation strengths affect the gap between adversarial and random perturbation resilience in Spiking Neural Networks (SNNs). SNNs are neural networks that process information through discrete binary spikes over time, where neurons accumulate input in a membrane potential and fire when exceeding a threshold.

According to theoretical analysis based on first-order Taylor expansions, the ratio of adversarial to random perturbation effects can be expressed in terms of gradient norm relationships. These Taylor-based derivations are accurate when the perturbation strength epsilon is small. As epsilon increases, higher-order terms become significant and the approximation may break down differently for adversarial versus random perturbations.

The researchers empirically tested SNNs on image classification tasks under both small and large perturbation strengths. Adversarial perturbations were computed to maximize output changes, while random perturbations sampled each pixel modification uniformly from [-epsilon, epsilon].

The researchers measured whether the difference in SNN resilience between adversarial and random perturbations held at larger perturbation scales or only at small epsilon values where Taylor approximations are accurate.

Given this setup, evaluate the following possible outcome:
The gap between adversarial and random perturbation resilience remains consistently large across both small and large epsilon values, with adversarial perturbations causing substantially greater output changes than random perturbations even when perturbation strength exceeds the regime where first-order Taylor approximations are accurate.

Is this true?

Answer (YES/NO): YES